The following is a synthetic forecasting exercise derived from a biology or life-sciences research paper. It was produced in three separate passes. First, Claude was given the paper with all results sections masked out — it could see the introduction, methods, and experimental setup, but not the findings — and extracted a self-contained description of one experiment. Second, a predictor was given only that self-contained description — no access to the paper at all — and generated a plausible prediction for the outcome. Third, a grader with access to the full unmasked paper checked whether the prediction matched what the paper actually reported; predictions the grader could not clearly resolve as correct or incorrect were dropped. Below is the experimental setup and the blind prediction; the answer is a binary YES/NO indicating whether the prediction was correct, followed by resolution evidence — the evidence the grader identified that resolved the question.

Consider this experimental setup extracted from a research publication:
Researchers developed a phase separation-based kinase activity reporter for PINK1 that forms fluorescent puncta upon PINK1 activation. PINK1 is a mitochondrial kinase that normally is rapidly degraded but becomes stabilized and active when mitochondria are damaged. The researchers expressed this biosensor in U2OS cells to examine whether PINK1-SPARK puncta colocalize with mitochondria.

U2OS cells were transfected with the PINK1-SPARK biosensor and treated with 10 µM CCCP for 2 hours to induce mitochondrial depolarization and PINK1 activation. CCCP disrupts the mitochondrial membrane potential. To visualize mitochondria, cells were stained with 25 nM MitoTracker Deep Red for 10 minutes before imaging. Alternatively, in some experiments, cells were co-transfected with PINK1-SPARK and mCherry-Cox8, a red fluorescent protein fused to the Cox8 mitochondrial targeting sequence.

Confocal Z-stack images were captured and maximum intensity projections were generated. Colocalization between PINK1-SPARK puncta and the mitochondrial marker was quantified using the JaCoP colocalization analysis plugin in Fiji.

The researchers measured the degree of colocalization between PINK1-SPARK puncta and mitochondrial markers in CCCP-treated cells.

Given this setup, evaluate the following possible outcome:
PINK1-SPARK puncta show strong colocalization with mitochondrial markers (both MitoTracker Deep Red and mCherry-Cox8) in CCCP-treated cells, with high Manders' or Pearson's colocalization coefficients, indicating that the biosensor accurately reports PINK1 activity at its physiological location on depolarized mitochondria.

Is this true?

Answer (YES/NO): NO